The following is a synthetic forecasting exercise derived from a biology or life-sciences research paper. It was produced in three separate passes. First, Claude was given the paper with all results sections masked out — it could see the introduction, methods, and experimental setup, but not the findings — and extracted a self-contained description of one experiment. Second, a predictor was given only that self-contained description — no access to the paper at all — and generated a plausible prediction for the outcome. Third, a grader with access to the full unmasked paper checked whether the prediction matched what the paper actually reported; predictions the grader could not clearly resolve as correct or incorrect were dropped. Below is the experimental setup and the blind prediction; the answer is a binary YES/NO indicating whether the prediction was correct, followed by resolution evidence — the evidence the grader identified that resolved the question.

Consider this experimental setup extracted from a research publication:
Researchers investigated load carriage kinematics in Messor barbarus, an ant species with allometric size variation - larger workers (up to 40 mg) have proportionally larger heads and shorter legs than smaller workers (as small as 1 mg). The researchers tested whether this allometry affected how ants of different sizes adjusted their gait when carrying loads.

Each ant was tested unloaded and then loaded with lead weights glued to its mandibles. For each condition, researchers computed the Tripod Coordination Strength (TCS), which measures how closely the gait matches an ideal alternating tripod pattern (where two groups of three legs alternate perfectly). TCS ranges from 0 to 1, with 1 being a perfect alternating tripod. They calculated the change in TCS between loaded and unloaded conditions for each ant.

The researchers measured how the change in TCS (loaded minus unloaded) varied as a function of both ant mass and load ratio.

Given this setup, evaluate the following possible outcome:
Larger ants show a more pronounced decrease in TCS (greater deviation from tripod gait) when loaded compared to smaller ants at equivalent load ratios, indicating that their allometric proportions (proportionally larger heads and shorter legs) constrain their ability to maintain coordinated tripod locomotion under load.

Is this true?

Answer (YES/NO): NO